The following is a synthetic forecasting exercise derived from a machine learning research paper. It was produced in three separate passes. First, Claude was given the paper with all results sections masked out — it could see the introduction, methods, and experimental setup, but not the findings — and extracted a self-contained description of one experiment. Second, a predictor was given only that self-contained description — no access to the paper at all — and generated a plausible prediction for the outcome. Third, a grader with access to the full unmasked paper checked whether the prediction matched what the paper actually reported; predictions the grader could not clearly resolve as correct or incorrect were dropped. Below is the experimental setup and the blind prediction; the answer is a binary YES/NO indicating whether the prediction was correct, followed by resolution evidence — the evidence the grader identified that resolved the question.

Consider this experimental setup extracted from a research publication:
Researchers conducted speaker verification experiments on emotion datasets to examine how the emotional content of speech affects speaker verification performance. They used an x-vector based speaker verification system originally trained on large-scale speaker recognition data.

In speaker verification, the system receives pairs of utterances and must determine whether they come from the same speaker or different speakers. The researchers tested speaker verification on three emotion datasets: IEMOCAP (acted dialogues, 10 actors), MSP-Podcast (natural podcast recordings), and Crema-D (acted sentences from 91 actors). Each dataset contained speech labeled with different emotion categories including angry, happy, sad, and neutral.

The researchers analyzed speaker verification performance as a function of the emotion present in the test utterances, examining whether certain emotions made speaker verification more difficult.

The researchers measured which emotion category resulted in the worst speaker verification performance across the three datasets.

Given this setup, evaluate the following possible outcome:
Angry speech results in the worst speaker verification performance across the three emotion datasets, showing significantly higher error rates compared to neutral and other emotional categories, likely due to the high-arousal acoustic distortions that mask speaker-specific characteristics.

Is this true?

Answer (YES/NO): YES